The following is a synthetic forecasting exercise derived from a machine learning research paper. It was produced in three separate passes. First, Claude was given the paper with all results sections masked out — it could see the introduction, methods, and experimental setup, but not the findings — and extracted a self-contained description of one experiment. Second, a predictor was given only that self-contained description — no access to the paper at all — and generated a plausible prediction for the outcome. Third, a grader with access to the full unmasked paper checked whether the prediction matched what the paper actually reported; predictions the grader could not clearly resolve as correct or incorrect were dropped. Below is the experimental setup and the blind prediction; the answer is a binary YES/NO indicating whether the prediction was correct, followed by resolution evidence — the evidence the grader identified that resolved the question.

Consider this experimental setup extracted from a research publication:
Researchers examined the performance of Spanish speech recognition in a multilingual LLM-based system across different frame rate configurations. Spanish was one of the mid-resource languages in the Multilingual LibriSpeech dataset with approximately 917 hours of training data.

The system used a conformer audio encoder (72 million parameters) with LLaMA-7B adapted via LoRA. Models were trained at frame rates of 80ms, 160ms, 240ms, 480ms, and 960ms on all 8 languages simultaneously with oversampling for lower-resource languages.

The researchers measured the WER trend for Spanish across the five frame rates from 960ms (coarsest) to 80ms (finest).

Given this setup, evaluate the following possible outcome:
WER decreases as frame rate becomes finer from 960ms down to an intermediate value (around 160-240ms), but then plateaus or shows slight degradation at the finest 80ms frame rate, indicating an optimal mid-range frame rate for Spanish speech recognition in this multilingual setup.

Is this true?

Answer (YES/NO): NO